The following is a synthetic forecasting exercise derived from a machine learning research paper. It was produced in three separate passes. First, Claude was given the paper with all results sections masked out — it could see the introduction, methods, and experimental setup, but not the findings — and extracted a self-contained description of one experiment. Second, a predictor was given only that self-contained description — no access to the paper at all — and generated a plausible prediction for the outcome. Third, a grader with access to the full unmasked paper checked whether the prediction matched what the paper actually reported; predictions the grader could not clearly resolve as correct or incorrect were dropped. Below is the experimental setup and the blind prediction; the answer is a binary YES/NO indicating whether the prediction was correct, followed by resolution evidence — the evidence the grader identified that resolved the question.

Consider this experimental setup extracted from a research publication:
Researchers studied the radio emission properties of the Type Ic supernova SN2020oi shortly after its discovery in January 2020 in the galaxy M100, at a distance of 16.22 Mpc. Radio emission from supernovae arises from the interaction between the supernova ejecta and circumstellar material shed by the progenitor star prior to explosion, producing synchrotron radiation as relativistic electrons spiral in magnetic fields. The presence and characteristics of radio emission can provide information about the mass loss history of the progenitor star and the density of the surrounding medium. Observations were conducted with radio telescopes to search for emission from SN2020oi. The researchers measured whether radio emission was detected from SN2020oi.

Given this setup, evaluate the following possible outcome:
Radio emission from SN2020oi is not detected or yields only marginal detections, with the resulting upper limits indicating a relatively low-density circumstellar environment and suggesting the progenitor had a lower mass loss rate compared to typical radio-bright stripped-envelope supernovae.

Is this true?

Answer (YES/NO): NO